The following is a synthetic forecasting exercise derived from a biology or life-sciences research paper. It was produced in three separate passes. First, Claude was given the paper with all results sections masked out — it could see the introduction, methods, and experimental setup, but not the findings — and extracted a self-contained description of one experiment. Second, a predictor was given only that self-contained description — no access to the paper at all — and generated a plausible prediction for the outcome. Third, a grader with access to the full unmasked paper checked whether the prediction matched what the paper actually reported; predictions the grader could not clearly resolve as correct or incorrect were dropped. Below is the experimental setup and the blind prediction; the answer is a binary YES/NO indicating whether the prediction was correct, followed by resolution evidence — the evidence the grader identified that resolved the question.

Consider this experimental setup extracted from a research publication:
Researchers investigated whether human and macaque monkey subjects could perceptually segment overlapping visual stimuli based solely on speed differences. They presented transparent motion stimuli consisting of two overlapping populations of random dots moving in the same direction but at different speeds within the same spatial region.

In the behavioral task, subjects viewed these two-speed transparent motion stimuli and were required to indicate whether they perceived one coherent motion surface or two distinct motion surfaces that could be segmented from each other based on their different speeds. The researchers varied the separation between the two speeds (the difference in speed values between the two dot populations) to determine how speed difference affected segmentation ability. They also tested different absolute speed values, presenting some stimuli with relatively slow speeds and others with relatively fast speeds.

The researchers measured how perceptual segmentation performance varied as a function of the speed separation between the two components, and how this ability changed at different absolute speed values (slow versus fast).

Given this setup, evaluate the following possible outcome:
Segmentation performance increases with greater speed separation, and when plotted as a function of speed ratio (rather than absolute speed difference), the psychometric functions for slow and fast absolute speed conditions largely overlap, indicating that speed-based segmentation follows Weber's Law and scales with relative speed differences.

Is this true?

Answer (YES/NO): NO